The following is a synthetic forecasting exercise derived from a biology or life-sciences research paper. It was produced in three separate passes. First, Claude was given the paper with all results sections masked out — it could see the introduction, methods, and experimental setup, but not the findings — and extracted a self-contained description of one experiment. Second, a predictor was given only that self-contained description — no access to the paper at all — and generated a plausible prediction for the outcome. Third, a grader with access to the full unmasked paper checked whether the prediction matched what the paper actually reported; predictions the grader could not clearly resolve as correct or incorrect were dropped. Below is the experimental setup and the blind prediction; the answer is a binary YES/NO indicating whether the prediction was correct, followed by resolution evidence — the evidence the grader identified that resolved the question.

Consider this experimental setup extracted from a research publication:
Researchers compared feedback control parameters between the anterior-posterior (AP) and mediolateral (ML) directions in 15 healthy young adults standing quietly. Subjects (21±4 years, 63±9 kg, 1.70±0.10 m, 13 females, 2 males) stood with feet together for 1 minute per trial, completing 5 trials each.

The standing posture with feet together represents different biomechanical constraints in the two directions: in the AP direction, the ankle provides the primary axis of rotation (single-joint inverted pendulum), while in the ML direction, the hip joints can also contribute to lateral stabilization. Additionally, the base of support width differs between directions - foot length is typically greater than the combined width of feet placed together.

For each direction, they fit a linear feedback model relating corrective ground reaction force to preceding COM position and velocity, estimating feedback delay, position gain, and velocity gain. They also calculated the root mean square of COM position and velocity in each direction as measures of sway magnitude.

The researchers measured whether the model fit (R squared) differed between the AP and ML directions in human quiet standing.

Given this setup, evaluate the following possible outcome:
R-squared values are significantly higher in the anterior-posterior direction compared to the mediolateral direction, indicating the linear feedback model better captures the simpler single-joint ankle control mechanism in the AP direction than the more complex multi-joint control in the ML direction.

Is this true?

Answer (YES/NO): NO